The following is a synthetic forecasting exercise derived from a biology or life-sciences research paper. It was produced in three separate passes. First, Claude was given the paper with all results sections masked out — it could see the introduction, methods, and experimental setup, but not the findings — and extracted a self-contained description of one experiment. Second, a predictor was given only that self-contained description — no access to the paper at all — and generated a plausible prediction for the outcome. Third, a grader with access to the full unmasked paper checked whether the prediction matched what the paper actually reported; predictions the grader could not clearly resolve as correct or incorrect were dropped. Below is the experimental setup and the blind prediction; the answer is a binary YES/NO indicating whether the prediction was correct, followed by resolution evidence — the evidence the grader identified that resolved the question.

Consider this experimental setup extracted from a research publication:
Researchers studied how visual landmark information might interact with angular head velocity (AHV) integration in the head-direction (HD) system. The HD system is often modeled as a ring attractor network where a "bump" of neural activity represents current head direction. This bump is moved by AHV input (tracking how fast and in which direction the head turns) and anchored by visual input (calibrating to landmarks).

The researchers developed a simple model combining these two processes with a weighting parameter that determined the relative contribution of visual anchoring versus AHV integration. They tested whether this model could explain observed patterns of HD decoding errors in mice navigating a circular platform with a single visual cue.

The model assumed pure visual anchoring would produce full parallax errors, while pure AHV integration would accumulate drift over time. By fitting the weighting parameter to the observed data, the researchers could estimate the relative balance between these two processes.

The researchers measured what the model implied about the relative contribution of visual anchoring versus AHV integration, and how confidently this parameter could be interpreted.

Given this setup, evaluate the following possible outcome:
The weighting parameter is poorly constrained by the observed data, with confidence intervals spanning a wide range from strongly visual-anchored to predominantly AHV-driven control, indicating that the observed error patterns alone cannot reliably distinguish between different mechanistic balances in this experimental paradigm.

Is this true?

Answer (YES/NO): YES